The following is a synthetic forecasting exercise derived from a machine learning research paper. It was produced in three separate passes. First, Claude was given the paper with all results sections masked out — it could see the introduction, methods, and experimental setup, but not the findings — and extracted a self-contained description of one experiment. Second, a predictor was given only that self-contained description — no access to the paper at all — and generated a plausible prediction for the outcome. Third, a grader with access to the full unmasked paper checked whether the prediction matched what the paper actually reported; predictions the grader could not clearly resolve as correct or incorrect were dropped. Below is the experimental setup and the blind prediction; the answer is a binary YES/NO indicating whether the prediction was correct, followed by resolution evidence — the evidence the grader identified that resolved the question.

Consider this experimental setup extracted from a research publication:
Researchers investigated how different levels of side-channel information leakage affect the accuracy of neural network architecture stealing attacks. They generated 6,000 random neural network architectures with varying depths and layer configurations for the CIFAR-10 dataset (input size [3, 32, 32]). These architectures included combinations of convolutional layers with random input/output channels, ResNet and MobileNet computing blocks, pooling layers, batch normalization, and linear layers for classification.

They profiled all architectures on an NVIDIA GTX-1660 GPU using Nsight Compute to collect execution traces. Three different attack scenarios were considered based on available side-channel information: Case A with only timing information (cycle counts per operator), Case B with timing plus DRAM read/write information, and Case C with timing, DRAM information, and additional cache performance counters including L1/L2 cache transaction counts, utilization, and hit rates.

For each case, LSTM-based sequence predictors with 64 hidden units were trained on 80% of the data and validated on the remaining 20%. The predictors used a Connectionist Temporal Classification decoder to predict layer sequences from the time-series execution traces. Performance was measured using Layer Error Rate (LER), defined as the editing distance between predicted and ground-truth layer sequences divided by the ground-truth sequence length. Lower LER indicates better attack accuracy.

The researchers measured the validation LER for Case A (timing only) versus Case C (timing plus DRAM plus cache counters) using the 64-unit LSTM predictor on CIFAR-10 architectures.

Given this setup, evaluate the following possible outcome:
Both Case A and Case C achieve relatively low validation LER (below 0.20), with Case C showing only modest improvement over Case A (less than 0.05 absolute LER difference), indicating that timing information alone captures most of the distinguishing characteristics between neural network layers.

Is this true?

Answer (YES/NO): NO